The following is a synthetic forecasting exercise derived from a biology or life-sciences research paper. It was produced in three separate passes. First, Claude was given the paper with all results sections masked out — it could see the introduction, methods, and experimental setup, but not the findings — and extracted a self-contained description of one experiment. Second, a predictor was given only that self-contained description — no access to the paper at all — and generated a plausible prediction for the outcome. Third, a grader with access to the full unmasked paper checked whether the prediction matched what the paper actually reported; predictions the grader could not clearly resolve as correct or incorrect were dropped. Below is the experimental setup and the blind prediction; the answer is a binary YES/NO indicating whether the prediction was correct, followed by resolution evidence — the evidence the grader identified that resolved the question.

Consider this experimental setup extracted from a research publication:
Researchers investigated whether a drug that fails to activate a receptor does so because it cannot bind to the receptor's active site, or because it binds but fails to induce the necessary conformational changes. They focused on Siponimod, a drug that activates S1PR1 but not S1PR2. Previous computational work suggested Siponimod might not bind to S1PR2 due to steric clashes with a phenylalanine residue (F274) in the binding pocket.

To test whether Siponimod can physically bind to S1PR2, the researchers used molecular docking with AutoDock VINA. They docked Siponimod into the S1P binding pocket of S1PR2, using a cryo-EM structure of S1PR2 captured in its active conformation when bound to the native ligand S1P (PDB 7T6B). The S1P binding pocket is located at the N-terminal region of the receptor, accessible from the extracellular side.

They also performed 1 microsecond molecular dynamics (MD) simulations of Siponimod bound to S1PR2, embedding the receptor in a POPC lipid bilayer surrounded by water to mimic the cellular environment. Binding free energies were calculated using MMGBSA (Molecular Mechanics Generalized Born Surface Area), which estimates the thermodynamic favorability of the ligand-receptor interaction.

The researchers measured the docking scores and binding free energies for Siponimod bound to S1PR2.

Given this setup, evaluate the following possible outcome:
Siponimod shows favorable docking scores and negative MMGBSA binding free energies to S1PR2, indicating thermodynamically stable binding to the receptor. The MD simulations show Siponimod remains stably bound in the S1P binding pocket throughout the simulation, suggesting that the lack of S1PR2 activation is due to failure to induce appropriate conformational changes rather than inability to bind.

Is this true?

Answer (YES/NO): YES